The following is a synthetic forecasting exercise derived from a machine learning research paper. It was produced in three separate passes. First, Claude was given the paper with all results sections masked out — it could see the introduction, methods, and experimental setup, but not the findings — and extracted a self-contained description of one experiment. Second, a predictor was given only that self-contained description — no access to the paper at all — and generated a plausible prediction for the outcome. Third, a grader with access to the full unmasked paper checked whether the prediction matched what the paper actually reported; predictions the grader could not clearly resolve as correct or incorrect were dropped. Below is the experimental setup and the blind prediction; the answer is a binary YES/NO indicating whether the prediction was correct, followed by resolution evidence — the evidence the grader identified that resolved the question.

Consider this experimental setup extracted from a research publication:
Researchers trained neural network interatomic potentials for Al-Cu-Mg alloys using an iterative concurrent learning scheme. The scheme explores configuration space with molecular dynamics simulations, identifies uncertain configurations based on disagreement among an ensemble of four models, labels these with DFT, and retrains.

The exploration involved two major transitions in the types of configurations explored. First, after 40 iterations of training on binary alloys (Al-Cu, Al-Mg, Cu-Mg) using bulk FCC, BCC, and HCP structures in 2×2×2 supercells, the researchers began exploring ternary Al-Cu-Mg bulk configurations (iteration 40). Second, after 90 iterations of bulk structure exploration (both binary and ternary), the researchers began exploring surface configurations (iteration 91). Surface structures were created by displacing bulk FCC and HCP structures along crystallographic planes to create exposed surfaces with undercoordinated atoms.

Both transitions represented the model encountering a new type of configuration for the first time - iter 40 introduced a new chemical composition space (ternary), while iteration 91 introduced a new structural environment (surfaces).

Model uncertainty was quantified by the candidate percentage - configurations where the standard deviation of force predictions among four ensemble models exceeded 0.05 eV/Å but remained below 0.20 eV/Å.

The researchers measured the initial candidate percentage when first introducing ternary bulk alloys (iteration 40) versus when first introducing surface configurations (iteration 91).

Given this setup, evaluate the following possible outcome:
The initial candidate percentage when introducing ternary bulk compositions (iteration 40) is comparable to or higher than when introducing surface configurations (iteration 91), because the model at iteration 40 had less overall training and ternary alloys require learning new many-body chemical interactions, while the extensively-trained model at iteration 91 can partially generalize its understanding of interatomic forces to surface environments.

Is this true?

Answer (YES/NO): YES